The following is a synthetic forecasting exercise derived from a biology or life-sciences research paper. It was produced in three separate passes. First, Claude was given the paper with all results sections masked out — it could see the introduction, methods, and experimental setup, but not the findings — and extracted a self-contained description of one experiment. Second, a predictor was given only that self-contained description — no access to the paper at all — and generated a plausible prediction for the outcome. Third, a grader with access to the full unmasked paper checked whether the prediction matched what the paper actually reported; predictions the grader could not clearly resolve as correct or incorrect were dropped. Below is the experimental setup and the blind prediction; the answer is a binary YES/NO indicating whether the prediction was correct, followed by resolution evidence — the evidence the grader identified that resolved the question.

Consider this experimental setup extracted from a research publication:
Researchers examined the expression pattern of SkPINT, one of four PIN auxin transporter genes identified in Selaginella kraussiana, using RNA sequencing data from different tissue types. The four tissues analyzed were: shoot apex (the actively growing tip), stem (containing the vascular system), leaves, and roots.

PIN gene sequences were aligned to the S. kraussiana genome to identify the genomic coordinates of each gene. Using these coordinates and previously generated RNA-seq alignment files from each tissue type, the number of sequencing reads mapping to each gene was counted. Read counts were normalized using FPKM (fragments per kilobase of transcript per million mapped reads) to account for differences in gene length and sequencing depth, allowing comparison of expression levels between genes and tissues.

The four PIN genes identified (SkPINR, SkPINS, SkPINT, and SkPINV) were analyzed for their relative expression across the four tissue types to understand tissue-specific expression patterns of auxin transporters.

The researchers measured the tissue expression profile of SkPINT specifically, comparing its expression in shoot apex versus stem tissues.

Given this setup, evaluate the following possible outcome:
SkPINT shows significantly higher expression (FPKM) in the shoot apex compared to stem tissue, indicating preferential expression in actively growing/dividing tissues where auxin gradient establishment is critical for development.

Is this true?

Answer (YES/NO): NO